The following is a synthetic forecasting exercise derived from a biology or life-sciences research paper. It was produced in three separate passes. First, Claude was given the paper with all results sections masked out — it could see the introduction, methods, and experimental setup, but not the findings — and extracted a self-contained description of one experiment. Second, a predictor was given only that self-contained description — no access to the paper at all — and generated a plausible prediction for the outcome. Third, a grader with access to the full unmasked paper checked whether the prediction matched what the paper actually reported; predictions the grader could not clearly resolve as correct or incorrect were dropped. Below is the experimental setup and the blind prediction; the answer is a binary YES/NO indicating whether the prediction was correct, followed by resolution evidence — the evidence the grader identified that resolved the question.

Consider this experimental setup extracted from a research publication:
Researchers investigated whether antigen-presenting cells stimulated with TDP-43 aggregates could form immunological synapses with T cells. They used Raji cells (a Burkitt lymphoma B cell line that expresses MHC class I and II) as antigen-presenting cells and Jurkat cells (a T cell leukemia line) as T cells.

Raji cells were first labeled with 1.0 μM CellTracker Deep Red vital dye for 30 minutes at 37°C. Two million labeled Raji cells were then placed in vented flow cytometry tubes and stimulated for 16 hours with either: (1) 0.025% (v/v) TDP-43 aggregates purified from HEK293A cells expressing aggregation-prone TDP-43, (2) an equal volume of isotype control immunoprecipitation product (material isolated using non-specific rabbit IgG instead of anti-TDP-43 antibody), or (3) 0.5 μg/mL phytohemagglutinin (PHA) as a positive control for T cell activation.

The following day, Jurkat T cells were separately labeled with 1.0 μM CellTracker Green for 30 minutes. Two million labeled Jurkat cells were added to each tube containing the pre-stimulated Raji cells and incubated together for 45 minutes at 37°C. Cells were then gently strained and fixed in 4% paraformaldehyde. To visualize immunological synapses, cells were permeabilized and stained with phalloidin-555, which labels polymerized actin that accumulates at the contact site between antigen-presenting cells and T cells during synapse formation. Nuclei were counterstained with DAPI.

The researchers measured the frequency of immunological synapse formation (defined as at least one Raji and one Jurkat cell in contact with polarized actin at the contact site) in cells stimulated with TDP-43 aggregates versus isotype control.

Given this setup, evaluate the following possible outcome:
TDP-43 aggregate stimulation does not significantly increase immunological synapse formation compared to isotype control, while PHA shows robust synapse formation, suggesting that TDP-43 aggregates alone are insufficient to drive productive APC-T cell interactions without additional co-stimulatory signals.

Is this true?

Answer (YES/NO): NO